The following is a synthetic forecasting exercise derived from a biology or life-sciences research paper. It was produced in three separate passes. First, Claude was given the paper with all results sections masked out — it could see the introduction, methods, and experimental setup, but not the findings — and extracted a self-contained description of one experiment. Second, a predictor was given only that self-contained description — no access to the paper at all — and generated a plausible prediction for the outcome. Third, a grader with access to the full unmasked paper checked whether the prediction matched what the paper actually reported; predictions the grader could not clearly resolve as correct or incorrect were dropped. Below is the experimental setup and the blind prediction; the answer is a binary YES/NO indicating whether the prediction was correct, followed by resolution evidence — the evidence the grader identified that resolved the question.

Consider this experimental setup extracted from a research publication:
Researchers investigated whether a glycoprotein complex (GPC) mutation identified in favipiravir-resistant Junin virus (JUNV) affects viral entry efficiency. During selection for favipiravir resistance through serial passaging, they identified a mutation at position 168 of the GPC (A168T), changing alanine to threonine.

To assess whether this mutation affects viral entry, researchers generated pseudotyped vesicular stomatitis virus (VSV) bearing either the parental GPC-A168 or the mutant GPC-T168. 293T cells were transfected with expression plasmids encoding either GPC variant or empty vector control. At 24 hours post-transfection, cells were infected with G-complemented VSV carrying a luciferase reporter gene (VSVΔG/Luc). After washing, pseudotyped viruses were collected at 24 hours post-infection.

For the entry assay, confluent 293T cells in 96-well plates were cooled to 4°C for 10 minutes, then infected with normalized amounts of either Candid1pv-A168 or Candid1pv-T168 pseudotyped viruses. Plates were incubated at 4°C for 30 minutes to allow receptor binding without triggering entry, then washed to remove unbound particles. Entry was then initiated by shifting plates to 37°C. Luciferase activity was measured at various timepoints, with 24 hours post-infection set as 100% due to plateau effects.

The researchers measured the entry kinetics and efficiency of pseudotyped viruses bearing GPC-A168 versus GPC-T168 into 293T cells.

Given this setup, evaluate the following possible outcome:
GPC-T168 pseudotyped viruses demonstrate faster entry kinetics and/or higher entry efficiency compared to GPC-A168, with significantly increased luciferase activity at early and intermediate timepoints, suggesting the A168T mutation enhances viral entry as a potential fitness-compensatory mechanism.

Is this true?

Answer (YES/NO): YES